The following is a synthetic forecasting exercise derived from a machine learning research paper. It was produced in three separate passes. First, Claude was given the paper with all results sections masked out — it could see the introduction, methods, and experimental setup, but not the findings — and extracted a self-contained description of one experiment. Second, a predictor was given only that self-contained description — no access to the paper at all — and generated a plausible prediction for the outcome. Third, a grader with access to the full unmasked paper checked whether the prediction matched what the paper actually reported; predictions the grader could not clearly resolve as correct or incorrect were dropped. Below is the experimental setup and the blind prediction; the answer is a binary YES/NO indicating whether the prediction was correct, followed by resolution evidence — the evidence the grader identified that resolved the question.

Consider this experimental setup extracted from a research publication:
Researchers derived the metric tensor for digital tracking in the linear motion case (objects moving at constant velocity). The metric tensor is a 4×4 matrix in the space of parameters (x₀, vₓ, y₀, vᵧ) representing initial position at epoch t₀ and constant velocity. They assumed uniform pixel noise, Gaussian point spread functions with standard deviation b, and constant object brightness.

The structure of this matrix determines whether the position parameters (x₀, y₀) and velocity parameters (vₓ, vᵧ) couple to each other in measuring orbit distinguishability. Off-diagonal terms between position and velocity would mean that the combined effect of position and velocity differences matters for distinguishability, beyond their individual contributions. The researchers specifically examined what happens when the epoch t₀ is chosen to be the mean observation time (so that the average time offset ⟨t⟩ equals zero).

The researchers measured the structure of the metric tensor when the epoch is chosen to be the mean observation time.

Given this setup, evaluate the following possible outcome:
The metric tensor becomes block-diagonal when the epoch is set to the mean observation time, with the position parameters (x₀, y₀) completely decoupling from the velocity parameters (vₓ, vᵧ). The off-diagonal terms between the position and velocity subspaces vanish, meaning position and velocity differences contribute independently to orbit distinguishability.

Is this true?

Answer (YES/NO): NO